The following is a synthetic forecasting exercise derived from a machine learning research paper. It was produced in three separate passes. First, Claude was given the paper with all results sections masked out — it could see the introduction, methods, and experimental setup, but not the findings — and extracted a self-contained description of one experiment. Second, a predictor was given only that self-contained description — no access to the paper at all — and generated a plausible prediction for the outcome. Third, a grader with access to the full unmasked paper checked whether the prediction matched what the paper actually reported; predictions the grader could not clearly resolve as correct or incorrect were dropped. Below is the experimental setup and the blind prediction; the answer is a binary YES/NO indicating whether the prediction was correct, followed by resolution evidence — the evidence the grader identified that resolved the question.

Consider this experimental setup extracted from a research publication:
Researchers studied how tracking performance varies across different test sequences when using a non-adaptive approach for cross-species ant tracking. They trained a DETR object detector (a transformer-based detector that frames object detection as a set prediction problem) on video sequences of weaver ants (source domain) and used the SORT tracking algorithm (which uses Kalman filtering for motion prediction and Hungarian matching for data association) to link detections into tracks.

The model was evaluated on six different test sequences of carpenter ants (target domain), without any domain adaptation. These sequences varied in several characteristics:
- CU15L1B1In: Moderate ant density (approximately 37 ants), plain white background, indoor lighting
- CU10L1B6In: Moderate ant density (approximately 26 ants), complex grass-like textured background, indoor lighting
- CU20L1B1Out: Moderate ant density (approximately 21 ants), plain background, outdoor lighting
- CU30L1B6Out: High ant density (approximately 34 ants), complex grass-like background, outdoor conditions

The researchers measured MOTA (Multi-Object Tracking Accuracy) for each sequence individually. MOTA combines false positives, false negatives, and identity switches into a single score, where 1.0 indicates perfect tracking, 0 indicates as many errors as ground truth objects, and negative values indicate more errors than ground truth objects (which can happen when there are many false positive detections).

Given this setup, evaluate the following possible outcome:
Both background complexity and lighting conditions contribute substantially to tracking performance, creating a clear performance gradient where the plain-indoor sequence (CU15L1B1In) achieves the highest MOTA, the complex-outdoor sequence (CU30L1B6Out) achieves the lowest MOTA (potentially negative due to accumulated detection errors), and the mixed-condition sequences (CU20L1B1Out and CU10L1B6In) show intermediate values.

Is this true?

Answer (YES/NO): NO